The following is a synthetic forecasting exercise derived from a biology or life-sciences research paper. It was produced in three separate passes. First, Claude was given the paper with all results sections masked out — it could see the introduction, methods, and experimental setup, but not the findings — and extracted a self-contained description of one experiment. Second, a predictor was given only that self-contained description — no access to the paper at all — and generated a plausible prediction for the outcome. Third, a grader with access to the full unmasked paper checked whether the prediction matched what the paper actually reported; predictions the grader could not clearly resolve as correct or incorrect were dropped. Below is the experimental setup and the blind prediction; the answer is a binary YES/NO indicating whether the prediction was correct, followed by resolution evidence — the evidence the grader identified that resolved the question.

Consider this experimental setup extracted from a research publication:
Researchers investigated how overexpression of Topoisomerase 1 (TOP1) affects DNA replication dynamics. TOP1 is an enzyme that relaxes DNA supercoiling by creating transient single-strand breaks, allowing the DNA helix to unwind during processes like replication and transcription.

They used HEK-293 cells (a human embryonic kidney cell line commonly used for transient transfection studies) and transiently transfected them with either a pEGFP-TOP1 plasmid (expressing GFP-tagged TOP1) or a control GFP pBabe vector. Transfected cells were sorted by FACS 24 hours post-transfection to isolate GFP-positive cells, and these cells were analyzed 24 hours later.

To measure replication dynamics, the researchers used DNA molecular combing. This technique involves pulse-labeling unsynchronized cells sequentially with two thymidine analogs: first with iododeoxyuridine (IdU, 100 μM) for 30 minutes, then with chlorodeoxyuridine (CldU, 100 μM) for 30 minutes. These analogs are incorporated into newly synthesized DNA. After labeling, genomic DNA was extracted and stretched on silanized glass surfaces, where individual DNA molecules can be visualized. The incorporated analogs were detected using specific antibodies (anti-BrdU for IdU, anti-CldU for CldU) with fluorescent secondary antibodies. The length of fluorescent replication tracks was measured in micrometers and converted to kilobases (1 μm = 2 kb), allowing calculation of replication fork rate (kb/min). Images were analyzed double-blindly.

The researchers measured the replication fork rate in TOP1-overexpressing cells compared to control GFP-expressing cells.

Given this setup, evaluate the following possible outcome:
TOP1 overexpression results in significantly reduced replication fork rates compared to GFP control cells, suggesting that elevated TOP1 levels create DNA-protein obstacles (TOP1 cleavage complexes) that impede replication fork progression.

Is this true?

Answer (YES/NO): NO